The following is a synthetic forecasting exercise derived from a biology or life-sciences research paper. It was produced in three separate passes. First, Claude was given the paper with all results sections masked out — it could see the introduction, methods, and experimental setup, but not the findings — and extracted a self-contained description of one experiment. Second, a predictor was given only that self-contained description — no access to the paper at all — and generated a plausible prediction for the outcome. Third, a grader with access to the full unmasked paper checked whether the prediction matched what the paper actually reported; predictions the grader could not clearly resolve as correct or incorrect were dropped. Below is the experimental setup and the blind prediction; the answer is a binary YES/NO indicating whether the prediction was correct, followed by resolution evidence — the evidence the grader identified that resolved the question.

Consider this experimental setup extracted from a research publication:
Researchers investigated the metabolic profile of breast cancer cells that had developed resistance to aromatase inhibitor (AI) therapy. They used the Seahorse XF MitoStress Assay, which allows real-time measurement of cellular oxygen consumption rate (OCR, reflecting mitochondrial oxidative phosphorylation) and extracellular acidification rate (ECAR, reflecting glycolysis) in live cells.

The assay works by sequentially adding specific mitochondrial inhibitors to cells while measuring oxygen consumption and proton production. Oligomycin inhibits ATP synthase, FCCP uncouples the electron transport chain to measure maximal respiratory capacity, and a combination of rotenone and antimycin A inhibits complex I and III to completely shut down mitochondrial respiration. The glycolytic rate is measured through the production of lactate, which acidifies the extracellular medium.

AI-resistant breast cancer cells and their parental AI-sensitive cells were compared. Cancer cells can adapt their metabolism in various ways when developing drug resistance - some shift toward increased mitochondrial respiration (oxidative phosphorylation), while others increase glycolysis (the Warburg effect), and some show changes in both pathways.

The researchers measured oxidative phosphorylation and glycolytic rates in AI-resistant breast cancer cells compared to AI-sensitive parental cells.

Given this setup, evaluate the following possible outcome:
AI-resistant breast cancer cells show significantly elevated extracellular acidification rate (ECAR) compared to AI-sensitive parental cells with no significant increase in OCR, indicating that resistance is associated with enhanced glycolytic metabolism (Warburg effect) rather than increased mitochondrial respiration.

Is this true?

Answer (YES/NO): NO